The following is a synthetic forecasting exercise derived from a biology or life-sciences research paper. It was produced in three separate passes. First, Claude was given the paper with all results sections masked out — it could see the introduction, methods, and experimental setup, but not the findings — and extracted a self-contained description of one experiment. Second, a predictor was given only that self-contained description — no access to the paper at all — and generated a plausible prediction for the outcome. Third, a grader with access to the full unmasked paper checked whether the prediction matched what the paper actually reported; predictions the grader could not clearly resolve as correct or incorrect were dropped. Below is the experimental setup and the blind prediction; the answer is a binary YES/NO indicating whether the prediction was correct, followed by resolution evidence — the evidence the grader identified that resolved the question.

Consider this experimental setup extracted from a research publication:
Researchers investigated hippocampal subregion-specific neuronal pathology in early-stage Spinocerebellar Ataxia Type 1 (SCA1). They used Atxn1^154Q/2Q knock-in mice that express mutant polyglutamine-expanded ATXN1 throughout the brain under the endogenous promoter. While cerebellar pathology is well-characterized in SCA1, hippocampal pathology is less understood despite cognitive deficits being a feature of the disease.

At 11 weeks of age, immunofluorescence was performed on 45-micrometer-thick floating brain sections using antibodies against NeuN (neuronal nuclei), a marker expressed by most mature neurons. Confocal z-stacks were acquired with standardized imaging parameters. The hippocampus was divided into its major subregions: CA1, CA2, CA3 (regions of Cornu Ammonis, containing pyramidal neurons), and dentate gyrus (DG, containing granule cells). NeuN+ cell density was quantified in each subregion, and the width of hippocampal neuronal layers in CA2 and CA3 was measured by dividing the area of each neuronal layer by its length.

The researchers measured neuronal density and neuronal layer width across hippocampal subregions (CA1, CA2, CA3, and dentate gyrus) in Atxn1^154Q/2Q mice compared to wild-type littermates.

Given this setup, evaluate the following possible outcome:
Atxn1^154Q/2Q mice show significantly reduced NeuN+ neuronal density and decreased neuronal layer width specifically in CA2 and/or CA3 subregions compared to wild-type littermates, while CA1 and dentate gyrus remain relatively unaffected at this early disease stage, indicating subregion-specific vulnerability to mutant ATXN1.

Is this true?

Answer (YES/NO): NO